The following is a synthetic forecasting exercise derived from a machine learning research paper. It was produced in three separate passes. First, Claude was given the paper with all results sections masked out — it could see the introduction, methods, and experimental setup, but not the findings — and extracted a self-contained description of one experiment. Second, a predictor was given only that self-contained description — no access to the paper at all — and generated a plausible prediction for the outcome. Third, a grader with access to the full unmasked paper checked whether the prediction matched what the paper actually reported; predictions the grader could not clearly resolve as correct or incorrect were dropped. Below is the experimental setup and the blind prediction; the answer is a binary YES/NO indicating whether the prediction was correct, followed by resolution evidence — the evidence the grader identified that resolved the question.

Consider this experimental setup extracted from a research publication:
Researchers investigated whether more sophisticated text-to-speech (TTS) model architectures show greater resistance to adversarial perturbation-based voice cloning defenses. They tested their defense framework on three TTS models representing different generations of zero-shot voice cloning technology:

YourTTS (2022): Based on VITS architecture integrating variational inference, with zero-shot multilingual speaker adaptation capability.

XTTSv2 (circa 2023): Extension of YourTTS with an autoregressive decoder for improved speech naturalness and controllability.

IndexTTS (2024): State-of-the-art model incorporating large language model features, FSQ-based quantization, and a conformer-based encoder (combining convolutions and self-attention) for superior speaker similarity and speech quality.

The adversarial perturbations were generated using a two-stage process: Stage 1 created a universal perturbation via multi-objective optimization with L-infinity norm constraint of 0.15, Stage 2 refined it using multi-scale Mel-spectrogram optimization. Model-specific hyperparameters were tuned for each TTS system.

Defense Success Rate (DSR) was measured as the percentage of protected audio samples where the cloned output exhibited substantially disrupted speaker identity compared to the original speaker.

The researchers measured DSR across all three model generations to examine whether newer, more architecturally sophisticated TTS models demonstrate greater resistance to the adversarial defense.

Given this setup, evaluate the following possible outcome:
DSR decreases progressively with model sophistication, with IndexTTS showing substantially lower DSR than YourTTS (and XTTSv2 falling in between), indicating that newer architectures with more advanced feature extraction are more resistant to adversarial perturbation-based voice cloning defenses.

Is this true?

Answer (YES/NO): YES